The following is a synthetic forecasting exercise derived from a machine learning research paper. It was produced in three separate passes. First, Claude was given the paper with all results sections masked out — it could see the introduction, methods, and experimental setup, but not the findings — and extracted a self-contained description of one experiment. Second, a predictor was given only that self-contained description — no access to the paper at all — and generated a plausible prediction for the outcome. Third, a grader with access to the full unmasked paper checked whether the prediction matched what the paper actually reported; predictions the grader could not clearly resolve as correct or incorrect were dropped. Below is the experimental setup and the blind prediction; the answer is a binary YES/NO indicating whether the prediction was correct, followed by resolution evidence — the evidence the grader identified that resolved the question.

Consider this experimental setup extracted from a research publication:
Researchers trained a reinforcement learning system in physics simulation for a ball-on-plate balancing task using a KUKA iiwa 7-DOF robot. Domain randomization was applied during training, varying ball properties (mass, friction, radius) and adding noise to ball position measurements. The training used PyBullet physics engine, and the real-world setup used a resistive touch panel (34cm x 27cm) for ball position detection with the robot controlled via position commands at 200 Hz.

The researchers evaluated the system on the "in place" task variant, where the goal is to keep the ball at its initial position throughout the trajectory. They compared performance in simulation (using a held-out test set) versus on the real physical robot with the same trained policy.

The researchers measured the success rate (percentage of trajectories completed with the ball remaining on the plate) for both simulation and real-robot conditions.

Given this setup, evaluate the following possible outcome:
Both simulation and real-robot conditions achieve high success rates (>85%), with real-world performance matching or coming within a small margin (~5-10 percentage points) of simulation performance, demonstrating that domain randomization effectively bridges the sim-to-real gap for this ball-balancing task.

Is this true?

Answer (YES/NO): NO